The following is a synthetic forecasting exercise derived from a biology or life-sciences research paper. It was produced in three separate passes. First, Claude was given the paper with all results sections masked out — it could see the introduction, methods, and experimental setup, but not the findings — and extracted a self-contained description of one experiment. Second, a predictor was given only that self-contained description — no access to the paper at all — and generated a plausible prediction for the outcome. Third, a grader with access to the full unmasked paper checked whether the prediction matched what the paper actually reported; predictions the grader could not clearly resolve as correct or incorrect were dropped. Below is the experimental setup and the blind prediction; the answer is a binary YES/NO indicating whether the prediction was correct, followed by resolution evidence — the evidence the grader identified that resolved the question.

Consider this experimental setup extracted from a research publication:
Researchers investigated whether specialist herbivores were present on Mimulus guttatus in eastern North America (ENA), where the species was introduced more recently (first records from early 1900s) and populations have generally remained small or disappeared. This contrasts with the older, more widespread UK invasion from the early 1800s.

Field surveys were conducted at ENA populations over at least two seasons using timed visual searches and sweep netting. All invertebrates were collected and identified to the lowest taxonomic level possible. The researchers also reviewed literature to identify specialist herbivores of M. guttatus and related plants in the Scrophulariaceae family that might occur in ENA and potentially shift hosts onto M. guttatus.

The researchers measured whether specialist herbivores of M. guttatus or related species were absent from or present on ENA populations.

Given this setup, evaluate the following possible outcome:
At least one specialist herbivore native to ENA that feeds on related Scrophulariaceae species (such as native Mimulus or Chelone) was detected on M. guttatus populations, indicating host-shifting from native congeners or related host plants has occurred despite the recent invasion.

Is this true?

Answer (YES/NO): NO